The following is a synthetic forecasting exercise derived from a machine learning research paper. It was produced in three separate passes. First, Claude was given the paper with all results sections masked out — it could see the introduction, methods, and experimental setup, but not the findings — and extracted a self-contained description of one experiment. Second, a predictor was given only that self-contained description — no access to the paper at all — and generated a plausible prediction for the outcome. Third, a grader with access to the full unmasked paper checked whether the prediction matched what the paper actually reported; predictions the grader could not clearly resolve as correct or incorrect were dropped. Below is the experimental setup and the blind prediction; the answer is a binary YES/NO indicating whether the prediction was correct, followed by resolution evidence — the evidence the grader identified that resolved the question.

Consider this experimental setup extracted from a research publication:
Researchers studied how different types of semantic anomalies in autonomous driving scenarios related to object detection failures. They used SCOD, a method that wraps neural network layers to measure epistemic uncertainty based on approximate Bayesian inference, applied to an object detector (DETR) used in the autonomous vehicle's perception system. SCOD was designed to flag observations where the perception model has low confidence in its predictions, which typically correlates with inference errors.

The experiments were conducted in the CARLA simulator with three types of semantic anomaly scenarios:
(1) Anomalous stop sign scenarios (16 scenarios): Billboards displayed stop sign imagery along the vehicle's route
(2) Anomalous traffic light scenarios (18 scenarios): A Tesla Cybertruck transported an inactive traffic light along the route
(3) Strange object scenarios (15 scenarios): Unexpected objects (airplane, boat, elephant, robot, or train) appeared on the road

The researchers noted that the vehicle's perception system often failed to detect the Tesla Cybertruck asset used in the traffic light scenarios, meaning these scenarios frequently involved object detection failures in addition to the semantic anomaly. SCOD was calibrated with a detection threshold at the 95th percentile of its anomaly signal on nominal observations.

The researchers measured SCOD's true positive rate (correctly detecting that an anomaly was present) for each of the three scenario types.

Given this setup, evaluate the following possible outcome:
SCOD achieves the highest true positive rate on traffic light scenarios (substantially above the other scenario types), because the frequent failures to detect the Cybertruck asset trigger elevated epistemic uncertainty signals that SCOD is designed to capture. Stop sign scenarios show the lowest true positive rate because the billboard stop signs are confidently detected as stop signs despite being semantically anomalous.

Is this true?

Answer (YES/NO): NO